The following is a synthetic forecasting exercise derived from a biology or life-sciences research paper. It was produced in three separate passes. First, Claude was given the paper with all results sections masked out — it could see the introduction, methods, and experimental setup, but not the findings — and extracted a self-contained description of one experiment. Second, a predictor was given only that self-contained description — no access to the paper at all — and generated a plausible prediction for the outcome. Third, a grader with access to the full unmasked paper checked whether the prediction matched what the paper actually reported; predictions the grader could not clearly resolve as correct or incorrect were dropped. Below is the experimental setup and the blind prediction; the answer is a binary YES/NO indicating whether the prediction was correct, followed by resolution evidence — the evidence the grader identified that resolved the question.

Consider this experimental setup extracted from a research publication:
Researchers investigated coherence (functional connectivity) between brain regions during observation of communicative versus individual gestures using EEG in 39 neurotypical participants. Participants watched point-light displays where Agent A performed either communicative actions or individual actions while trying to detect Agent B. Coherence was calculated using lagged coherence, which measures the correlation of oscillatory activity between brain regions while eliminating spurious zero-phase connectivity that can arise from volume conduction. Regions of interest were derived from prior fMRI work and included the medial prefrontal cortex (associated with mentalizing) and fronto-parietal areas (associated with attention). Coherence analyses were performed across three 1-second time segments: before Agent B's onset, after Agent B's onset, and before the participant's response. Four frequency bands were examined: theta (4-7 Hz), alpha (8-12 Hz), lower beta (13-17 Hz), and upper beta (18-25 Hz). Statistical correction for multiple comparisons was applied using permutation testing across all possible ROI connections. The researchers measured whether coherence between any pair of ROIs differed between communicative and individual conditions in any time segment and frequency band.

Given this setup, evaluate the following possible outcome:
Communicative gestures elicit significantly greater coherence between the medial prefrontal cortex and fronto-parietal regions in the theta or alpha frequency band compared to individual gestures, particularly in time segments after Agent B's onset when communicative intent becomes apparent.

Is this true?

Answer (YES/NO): NO